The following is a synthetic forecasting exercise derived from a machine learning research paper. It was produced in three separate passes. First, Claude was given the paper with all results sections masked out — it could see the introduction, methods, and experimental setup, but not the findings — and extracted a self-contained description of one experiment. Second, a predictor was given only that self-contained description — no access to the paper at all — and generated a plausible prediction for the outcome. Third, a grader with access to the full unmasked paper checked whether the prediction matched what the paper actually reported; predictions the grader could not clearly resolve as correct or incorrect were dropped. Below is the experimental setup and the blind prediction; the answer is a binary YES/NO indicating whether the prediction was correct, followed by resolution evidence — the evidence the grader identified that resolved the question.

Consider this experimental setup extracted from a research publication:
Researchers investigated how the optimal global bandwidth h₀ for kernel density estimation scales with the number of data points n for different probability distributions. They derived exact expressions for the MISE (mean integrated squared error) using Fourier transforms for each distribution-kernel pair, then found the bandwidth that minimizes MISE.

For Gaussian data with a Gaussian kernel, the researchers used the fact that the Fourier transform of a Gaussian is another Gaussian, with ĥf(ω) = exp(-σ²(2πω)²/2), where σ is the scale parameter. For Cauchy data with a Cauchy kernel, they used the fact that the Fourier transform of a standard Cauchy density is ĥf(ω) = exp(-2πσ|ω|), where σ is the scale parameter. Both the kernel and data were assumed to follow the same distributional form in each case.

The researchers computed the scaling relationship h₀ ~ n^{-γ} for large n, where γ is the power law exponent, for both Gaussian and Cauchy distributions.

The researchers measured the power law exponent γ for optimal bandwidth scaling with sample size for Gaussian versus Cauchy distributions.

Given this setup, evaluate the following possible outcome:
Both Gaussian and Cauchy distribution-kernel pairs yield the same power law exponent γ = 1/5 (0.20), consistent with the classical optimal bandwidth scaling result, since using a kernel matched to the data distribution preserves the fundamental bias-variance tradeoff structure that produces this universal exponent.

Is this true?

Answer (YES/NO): NO